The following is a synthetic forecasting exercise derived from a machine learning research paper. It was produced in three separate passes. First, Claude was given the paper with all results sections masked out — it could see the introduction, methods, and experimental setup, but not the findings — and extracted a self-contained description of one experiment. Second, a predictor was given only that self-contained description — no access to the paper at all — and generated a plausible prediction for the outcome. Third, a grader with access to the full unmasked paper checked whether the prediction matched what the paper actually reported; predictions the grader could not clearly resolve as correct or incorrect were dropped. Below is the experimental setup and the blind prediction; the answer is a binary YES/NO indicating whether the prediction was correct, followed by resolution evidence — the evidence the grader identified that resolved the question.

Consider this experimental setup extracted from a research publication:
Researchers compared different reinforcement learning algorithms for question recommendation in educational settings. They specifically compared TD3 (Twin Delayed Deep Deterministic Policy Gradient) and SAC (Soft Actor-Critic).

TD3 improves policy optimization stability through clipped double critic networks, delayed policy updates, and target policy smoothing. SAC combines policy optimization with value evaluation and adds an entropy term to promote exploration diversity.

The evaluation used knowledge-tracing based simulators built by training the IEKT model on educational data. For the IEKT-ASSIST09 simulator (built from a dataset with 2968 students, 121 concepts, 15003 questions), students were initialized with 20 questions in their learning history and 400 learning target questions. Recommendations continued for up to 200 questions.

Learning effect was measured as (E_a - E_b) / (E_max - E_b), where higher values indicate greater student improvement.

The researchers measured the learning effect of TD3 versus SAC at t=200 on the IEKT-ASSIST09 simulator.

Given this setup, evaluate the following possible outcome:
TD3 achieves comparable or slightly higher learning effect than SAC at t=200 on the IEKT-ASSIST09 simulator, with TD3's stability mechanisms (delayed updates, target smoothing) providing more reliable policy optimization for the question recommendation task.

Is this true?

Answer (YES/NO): NO